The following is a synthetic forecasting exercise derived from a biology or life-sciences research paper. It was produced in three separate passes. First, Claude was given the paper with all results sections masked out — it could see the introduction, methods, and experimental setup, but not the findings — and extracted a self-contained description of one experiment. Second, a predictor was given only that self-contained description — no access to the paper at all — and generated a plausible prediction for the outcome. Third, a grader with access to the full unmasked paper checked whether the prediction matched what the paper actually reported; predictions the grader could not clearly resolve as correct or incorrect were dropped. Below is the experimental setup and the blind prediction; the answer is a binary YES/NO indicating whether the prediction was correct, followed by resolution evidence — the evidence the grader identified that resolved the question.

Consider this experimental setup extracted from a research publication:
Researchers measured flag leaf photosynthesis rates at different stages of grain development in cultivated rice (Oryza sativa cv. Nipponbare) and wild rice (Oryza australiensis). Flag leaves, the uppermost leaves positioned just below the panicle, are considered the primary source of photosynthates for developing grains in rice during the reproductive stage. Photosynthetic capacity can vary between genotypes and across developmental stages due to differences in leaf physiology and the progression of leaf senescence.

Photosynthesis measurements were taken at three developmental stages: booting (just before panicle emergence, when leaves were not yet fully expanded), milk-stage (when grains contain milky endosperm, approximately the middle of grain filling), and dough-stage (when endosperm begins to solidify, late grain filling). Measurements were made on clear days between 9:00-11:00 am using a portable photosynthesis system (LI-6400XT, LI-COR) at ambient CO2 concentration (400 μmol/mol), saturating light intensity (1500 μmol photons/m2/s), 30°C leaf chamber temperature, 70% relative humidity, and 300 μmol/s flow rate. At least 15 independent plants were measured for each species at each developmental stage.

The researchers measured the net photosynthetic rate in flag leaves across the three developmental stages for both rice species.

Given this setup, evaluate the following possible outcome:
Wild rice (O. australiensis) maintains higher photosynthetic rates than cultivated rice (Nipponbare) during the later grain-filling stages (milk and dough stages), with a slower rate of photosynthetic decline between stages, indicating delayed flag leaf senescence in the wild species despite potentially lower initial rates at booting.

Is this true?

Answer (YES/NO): NO